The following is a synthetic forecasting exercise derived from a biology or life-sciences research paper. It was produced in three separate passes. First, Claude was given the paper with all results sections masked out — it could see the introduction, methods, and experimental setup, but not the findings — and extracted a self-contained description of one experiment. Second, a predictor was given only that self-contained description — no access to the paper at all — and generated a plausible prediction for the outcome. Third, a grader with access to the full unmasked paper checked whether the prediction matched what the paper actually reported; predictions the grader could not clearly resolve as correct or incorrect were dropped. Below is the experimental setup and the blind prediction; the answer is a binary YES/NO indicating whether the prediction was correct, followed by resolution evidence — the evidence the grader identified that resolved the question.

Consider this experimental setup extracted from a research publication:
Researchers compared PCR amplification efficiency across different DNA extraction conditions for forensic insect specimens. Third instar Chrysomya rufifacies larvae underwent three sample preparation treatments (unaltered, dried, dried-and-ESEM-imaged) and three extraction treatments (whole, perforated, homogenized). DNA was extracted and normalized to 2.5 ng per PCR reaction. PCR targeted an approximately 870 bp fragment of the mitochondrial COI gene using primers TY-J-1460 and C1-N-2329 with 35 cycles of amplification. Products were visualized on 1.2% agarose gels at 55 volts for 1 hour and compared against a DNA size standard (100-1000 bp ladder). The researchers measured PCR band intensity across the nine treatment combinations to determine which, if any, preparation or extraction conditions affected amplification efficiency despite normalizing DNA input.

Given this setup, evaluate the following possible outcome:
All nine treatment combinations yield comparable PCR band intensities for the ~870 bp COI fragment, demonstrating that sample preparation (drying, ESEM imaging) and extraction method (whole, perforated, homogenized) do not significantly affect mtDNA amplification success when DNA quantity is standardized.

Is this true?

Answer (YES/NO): NO